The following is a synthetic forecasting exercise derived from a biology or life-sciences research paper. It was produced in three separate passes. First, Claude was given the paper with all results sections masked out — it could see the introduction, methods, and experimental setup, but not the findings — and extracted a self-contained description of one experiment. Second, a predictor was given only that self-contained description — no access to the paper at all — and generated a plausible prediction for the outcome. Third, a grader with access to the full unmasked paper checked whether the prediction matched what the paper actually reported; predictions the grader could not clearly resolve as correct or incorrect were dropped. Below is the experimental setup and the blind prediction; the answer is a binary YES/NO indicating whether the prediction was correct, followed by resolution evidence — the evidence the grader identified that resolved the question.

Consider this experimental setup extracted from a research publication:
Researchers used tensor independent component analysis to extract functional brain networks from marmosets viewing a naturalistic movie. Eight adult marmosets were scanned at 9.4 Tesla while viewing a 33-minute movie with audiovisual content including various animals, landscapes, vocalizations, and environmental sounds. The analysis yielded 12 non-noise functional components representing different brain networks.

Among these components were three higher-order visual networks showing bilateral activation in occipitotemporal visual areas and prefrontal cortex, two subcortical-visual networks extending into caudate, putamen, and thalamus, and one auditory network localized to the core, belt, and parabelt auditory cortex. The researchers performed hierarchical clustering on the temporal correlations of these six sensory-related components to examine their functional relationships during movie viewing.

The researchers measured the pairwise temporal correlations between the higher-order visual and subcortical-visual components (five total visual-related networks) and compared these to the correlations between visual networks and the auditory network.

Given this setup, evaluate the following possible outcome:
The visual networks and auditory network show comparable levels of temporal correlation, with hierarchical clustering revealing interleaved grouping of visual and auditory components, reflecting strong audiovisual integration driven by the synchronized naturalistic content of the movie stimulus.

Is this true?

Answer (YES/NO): NO